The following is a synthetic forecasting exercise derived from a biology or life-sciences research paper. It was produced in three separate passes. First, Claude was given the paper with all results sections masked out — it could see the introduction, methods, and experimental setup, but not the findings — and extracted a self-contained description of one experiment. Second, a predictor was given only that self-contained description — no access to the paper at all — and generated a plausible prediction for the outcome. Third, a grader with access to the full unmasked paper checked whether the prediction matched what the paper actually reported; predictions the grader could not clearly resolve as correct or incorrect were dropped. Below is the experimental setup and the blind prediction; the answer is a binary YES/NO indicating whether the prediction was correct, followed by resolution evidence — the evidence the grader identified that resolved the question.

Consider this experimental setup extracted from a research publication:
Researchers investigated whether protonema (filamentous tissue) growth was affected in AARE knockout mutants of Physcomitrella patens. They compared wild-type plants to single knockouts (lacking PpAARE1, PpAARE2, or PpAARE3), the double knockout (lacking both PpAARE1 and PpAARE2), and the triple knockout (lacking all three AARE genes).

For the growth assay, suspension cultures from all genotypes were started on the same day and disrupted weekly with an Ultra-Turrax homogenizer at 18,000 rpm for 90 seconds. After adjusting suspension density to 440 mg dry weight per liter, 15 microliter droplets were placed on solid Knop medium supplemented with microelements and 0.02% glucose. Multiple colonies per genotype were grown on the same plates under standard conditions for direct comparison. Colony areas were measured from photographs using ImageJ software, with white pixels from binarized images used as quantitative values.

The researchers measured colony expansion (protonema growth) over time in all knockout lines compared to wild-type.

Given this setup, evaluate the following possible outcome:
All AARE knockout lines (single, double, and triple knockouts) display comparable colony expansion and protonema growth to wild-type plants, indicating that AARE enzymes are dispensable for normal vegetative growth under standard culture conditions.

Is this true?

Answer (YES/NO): YES